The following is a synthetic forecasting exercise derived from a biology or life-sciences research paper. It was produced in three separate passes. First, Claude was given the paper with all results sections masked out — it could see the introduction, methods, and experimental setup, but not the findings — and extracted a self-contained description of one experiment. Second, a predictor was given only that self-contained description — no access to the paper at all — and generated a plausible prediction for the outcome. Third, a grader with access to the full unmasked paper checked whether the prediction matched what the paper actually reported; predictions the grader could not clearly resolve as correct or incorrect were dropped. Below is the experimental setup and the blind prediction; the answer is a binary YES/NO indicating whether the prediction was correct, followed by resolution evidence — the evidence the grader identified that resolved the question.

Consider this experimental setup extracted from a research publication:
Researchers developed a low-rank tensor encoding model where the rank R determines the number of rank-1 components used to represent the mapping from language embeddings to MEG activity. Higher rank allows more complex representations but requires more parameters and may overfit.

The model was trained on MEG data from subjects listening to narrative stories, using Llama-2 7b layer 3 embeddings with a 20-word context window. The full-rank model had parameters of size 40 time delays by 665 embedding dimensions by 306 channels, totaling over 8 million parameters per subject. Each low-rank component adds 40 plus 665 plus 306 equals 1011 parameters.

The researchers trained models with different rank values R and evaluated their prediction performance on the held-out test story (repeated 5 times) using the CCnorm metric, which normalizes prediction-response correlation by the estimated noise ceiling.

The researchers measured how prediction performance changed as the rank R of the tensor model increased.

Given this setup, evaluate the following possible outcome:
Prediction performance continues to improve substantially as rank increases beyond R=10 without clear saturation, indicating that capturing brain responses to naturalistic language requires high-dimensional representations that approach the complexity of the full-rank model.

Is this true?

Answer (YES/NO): NO